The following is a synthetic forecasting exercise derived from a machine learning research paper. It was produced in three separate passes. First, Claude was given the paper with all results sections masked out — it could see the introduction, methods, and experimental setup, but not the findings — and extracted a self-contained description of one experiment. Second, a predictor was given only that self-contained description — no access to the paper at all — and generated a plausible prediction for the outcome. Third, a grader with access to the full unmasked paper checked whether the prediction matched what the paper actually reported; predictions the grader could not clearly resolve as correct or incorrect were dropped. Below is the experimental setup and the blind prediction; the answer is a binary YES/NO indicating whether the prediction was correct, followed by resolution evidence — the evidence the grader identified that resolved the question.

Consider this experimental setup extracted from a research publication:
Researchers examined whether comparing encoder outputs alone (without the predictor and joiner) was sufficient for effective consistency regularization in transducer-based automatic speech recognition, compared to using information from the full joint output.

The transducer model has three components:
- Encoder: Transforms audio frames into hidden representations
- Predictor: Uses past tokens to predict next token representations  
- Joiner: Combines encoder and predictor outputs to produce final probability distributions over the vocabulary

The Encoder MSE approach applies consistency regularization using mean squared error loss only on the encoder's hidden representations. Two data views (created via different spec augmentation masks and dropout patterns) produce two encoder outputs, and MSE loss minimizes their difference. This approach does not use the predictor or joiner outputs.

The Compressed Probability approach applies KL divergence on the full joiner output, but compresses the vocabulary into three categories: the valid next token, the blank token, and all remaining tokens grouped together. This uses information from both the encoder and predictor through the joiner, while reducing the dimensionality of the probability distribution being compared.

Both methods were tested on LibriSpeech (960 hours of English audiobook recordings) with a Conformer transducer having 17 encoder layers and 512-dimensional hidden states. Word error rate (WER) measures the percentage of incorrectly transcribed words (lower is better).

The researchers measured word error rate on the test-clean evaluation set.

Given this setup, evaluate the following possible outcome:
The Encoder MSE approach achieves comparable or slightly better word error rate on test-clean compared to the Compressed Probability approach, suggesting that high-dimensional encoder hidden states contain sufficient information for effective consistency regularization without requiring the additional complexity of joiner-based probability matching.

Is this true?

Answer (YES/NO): YES